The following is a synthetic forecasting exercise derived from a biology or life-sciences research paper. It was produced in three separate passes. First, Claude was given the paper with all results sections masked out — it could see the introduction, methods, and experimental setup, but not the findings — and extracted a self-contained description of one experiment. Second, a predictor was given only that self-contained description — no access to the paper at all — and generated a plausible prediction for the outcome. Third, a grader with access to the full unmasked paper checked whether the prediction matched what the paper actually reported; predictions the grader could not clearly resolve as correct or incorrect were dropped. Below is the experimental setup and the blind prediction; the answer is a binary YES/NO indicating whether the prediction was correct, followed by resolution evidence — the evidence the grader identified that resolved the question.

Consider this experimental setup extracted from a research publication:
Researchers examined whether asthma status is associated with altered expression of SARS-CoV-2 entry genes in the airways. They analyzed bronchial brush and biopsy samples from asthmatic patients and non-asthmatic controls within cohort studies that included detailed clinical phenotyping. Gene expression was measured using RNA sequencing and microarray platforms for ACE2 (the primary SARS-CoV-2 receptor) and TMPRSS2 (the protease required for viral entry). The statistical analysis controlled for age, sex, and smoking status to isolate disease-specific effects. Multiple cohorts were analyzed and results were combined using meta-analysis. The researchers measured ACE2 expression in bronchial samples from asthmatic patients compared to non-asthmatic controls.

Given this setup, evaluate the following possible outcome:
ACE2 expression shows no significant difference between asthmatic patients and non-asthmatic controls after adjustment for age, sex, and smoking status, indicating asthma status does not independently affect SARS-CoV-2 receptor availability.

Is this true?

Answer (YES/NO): YES